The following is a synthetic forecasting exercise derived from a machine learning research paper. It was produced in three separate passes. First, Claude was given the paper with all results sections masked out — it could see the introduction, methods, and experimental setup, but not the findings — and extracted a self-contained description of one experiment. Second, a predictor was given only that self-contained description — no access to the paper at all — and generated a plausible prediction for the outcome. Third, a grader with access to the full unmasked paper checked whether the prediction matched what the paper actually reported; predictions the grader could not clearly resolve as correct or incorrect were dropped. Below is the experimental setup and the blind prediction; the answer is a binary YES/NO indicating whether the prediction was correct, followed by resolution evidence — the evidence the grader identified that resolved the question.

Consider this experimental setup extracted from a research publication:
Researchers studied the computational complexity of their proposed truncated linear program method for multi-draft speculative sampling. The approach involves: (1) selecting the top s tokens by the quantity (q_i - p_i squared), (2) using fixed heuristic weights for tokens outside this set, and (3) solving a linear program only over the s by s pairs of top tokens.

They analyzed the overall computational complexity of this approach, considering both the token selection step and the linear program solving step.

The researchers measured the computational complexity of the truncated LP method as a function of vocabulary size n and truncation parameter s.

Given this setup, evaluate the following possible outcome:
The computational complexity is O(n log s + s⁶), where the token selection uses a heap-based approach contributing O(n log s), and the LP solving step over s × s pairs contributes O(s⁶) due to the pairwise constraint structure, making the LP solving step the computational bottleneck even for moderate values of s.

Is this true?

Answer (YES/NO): NO